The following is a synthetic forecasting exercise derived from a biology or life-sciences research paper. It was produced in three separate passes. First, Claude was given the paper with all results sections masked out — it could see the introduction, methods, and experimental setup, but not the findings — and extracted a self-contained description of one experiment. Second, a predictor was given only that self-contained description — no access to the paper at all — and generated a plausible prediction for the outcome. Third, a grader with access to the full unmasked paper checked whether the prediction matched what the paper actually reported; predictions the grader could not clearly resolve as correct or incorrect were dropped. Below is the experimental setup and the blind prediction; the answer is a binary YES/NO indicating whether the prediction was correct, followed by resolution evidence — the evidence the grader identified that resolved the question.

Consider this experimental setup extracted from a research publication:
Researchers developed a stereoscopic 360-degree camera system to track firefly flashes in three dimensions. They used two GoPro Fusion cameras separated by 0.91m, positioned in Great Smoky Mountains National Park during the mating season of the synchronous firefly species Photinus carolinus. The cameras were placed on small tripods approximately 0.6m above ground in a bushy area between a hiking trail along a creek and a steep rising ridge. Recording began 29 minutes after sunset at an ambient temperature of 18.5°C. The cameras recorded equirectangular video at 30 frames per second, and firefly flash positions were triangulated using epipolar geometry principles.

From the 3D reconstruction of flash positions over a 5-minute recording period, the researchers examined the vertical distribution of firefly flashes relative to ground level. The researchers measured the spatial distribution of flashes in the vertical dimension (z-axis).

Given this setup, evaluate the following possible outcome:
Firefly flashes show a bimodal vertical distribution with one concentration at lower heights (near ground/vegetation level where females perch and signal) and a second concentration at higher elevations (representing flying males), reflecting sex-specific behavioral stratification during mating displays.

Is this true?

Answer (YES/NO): NO